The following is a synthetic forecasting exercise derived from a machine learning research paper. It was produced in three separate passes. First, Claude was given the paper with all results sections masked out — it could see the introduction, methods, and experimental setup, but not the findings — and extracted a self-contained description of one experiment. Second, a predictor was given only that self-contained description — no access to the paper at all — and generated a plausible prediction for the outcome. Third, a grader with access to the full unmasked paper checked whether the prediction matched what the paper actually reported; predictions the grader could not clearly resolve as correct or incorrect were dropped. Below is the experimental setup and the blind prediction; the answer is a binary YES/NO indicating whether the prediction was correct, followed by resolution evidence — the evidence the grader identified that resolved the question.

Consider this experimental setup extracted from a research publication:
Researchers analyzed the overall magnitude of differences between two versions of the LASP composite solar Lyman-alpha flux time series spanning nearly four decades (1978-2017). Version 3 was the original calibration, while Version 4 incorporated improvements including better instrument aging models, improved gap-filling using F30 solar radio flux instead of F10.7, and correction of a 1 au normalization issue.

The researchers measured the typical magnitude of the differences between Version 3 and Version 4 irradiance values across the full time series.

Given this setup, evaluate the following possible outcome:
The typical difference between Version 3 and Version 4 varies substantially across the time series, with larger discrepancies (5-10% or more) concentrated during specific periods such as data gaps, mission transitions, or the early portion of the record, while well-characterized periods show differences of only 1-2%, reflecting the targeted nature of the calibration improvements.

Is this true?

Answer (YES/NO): NO